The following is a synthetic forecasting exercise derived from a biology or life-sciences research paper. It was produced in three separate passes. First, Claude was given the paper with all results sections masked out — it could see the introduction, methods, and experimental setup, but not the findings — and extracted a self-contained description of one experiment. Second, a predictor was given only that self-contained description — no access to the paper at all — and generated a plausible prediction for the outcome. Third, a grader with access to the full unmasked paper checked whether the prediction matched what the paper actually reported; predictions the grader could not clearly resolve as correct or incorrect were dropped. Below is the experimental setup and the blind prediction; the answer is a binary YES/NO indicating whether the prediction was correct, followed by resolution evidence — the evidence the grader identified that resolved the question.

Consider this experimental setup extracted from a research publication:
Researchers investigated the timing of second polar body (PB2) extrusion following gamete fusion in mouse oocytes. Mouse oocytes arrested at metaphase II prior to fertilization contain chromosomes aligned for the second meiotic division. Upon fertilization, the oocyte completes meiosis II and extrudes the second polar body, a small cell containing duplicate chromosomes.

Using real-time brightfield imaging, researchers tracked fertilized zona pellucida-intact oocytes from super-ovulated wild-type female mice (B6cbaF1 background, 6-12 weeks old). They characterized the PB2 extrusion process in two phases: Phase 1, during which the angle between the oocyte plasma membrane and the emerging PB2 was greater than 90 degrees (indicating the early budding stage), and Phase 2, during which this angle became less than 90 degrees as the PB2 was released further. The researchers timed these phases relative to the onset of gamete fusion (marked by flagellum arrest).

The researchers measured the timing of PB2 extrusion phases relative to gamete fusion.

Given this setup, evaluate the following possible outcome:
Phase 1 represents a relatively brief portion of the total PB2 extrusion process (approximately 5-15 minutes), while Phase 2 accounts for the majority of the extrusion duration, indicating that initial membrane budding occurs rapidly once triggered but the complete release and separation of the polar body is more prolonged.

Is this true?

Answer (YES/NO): NO